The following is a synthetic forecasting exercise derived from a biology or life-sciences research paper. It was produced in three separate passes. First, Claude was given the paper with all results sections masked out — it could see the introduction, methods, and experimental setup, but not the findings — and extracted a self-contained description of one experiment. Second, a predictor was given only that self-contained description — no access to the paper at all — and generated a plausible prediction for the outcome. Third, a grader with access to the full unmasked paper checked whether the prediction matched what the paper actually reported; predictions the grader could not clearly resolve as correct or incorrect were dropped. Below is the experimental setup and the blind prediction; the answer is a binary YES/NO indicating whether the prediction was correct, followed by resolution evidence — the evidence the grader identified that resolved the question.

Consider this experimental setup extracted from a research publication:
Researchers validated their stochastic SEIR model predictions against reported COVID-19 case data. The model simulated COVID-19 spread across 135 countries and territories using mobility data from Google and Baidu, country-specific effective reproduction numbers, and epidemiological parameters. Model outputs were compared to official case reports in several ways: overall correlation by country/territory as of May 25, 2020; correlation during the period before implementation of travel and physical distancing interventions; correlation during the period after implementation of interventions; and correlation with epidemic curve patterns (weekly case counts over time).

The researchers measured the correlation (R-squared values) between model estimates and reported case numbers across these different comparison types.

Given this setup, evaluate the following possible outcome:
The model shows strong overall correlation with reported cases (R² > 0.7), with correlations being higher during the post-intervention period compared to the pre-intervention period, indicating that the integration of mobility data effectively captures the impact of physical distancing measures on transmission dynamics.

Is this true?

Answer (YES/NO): NO